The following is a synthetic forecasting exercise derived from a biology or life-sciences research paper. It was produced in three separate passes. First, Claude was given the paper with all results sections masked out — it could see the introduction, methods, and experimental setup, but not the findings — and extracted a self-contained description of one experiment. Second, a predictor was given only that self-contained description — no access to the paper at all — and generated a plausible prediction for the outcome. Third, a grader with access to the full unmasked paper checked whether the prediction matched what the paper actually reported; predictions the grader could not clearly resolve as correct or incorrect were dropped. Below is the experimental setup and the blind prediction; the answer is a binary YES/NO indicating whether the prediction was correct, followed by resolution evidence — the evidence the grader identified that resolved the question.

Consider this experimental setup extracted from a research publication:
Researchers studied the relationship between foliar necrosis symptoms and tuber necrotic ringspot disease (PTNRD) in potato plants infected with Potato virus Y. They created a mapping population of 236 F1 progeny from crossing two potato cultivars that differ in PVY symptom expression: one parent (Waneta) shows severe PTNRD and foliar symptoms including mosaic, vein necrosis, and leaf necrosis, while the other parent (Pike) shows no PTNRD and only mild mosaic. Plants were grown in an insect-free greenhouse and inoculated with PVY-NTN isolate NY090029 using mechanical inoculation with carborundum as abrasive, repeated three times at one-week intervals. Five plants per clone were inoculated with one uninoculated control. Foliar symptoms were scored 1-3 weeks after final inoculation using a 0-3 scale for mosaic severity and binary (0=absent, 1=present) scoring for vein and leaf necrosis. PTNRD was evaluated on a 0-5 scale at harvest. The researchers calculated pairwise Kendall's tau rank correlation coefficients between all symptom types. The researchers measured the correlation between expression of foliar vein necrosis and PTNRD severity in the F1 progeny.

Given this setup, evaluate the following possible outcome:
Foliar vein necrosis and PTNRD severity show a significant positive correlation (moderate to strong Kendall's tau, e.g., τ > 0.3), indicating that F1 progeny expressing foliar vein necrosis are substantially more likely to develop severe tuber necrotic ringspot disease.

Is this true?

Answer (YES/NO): YES